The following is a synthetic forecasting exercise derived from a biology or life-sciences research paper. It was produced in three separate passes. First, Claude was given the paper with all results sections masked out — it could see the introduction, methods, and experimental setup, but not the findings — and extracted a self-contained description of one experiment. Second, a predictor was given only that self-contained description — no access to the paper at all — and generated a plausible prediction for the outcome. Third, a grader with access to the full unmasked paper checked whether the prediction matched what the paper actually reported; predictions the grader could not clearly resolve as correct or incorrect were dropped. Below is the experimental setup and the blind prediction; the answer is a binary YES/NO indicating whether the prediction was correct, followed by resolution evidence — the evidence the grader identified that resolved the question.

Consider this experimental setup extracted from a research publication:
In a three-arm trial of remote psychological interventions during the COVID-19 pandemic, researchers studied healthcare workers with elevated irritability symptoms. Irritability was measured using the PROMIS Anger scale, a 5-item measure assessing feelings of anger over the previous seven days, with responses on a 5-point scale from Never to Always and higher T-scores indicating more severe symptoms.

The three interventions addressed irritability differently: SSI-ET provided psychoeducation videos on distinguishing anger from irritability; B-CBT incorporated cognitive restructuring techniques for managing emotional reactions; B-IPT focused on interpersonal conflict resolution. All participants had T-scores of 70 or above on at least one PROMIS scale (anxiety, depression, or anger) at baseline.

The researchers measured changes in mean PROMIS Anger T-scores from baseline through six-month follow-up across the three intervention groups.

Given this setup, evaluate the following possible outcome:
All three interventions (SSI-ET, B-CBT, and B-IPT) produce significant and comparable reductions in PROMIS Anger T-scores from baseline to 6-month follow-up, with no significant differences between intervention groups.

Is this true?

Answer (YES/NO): YES